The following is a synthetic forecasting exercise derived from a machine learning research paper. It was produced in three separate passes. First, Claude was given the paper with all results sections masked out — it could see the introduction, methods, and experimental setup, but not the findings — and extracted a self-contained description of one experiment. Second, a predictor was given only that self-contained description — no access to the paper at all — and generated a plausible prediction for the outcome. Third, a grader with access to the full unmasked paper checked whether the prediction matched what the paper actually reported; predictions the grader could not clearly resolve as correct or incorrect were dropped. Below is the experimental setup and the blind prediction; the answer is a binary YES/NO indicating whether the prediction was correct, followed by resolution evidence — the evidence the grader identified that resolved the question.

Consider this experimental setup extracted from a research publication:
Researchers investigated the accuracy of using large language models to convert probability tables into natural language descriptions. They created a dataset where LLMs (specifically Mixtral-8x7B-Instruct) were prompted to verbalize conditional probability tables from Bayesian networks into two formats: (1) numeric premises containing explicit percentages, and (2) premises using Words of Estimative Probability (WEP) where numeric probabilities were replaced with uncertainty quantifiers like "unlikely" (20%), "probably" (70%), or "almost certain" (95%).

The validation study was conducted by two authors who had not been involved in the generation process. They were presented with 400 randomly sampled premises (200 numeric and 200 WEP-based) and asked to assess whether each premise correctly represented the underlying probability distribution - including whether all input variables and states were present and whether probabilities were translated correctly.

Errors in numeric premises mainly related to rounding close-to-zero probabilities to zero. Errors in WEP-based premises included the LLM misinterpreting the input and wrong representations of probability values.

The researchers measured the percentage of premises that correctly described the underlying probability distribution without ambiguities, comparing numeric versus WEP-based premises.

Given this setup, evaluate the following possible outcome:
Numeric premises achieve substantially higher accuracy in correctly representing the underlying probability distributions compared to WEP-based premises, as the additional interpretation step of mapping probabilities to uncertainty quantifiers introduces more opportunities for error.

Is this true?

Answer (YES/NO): NO